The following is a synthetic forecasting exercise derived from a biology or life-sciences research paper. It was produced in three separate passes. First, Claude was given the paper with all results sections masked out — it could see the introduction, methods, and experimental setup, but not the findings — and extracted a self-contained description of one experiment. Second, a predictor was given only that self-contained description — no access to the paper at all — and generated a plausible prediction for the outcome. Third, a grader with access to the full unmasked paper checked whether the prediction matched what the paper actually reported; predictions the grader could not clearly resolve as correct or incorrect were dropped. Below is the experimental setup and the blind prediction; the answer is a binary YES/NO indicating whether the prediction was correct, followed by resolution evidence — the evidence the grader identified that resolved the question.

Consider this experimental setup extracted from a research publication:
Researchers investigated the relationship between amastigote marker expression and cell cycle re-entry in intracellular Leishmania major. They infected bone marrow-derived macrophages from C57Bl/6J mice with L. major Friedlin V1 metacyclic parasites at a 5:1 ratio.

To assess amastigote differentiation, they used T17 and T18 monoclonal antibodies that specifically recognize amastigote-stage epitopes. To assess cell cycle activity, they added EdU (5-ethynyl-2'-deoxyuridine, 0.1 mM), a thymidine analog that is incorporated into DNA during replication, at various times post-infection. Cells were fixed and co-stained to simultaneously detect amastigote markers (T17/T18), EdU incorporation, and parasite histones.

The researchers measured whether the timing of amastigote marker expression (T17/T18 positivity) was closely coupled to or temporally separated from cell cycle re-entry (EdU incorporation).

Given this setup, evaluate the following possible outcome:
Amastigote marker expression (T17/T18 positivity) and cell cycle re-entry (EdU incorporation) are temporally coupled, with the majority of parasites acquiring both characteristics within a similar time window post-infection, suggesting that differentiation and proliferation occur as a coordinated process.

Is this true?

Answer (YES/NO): NO